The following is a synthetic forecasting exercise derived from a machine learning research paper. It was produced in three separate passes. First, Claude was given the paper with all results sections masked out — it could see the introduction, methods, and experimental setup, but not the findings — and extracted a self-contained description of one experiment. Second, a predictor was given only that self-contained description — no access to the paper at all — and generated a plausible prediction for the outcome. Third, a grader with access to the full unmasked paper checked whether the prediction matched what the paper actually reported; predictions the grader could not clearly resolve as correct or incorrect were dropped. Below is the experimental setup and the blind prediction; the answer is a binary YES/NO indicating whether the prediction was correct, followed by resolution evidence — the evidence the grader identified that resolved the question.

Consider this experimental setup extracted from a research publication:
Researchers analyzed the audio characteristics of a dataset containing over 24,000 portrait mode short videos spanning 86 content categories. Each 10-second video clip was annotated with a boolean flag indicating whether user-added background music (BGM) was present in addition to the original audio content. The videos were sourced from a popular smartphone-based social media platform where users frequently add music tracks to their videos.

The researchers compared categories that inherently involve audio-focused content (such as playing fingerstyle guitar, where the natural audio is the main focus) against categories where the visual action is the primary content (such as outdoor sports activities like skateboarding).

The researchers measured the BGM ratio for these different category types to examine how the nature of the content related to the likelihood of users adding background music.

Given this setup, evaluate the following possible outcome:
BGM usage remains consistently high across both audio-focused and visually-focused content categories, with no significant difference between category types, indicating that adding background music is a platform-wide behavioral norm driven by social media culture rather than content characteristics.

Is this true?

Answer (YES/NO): NO